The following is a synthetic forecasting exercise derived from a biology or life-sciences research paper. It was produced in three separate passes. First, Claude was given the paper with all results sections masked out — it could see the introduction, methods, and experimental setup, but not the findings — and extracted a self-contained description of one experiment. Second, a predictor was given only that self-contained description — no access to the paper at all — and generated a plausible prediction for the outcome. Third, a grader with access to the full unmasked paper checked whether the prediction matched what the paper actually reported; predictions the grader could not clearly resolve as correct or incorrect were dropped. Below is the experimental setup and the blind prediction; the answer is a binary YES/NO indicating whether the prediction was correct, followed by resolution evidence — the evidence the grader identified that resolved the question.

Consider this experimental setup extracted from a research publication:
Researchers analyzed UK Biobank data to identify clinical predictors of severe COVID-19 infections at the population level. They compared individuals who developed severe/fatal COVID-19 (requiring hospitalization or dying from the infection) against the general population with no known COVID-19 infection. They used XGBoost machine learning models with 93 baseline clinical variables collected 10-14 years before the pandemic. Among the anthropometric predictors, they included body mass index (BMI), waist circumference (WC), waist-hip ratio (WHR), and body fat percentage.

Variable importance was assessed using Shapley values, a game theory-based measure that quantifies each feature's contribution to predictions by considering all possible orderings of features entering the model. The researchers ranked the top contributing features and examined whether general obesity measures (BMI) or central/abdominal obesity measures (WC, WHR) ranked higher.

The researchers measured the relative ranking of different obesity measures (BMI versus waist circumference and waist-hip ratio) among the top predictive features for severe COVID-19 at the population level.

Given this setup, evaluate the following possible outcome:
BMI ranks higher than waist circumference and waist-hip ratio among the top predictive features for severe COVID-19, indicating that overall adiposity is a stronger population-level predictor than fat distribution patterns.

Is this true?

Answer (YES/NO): NO